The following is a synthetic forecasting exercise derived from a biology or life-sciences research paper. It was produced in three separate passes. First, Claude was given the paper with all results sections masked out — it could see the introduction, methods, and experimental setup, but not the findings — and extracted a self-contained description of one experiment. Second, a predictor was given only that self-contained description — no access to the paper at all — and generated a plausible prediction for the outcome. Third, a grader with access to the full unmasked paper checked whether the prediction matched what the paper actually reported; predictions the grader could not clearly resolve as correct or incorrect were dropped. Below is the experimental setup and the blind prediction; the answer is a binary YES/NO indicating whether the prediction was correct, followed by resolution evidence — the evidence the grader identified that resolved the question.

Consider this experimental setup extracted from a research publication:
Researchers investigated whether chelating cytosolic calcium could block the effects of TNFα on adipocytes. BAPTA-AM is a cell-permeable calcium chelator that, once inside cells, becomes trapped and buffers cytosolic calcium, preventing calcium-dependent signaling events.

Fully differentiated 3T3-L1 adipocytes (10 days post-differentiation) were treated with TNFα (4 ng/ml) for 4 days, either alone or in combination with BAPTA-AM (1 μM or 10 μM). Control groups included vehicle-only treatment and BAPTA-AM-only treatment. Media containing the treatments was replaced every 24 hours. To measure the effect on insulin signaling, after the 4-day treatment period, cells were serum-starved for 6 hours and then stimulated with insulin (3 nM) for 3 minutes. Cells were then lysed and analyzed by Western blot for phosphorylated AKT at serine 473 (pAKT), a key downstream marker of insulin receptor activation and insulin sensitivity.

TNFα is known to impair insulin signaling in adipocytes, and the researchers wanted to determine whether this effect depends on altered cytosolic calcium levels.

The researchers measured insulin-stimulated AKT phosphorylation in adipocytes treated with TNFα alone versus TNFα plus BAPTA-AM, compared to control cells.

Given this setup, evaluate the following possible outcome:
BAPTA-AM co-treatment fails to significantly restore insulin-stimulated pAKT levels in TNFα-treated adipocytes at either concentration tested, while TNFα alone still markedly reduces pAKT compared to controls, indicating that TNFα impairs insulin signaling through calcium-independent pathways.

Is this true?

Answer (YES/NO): NO